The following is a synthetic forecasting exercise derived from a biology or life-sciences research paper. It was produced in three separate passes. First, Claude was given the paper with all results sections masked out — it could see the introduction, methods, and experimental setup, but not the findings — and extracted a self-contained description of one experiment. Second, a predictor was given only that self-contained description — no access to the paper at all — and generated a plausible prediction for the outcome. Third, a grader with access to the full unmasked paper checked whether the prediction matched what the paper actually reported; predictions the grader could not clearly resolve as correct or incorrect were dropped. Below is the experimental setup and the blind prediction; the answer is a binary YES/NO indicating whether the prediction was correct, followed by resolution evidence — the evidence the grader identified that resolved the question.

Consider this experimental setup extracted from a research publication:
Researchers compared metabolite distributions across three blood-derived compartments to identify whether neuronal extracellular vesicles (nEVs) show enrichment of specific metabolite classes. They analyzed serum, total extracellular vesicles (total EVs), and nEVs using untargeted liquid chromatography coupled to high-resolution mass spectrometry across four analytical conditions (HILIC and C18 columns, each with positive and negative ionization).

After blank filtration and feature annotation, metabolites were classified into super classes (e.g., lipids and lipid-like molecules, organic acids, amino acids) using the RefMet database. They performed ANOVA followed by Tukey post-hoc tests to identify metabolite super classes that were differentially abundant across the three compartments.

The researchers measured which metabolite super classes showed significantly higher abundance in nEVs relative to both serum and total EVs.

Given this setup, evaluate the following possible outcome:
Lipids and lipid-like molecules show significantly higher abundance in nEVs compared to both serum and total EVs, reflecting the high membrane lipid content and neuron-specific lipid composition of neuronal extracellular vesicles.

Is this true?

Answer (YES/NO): NO